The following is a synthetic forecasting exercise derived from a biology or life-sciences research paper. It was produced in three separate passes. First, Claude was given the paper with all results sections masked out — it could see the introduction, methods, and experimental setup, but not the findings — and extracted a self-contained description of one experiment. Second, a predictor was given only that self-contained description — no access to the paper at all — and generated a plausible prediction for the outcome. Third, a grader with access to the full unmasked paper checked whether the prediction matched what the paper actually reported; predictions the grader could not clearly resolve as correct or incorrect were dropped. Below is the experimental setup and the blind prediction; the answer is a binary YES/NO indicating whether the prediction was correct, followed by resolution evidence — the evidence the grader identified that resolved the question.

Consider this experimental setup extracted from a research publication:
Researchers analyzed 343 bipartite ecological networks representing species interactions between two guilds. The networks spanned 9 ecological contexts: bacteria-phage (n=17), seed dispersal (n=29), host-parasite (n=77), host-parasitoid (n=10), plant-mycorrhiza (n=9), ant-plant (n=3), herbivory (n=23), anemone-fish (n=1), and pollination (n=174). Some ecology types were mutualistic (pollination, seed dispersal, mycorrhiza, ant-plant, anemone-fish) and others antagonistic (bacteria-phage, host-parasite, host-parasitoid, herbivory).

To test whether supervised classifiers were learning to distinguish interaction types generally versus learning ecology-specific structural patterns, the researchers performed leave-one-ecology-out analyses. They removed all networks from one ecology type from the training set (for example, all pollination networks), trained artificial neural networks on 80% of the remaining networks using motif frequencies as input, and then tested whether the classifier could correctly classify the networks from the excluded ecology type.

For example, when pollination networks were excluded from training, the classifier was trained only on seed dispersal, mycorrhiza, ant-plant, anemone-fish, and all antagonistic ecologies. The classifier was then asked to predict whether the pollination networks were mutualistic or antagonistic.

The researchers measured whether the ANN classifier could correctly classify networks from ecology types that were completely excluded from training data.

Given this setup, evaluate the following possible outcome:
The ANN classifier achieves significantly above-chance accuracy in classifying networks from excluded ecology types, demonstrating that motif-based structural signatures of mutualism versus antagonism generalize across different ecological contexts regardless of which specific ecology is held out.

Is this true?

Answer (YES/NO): YES